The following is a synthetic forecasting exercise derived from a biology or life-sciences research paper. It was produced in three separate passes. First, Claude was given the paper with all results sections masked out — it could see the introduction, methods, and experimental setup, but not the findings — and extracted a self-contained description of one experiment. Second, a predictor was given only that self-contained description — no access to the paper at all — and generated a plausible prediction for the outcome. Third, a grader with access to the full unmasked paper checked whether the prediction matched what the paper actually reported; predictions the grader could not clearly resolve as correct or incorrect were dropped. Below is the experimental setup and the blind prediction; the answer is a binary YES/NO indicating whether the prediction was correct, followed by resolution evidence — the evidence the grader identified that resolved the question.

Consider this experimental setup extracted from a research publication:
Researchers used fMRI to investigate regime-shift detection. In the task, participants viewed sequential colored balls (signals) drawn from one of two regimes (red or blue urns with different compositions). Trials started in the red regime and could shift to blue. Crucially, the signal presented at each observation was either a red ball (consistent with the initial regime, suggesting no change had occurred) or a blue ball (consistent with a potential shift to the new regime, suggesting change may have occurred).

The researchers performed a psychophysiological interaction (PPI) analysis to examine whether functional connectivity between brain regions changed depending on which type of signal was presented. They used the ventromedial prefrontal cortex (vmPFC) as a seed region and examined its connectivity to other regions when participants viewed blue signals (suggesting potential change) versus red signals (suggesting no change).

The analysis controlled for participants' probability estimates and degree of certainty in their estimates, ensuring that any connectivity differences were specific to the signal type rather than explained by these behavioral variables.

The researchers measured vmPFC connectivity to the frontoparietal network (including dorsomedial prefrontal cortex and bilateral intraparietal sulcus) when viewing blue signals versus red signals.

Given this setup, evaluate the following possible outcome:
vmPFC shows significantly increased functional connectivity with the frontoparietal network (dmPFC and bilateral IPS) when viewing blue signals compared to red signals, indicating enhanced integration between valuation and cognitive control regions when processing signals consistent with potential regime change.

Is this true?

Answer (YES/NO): YES